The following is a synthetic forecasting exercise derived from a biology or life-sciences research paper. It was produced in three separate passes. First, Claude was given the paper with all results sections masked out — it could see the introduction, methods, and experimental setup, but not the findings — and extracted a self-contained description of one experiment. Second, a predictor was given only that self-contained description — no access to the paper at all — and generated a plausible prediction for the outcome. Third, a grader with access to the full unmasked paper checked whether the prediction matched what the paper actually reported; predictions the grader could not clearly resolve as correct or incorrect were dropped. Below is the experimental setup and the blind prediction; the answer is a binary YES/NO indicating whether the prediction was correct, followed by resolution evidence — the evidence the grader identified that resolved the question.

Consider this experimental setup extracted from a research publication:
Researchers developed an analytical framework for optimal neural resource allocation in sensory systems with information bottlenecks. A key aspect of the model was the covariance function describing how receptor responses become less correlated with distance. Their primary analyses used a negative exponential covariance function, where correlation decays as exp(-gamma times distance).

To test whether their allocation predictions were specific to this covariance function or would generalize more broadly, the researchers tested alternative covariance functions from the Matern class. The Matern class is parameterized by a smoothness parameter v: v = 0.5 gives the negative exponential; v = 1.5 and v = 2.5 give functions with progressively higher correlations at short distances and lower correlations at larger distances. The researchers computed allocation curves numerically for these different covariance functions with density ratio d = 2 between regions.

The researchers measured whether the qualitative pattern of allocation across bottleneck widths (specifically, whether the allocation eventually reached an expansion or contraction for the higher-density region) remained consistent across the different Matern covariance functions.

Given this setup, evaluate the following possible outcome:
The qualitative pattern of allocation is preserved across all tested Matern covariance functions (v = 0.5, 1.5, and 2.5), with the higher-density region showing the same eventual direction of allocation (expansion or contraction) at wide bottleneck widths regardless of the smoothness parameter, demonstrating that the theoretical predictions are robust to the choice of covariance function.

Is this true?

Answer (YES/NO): YES